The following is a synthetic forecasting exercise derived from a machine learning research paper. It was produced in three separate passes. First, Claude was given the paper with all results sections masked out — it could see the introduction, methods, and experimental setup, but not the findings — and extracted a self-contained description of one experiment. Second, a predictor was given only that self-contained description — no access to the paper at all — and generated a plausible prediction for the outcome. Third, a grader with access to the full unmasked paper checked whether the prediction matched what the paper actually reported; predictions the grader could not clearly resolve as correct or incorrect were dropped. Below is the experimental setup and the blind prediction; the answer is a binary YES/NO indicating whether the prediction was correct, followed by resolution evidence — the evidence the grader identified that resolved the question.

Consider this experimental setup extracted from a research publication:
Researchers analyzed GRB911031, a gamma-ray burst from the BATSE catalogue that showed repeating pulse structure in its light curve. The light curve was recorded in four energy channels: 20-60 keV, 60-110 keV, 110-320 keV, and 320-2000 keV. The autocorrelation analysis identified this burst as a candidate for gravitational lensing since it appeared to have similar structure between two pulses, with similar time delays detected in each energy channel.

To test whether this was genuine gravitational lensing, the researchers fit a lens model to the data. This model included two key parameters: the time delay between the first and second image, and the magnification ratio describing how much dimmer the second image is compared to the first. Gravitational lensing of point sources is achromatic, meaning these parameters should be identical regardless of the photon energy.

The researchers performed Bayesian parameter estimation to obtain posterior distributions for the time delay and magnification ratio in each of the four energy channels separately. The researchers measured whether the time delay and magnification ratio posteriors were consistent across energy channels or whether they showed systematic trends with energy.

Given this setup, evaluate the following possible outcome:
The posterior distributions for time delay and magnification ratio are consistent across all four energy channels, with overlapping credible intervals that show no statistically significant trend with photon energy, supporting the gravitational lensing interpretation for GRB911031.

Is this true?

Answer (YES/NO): NO